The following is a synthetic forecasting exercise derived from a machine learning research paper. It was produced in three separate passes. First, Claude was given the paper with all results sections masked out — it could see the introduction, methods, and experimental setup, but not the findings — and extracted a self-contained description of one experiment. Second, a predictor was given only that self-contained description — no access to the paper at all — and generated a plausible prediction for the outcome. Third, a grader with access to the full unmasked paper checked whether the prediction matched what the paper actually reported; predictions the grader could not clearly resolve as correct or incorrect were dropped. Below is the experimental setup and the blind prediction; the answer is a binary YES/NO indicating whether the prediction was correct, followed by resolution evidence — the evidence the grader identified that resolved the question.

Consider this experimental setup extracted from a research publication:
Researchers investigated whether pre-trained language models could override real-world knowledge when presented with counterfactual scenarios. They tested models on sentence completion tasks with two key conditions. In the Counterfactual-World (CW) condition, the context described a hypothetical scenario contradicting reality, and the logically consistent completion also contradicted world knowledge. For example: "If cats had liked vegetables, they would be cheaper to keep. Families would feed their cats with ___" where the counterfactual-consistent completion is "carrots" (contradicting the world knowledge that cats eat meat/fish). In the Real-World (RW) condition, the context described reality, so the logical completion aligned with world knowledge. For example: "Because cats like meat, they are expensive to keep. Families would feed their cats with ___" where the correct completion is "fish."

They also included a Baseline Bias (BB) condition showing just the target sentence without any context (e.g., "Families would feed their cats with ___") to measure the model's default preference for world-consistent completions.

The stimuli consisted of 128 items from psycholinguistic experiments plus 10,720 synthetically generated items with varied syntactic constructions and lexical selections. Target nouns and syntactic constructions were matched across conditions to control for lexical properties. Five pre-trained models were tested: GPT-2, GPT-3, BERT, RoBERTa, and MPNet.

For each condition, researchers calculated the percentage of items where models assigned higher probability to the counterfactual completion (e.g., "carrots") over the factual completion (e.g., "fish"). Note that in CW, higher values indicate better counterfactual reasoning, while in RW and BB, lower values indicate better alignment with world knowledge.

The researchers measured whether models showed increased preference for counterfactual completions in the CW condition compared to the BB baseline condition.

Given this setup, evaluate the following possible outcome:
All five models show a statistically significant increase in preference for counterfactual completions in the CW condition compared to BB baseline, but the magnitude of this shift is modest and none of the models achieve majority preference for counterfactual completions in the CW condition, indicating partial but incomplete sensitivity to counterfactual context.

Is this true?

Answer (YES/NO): NO